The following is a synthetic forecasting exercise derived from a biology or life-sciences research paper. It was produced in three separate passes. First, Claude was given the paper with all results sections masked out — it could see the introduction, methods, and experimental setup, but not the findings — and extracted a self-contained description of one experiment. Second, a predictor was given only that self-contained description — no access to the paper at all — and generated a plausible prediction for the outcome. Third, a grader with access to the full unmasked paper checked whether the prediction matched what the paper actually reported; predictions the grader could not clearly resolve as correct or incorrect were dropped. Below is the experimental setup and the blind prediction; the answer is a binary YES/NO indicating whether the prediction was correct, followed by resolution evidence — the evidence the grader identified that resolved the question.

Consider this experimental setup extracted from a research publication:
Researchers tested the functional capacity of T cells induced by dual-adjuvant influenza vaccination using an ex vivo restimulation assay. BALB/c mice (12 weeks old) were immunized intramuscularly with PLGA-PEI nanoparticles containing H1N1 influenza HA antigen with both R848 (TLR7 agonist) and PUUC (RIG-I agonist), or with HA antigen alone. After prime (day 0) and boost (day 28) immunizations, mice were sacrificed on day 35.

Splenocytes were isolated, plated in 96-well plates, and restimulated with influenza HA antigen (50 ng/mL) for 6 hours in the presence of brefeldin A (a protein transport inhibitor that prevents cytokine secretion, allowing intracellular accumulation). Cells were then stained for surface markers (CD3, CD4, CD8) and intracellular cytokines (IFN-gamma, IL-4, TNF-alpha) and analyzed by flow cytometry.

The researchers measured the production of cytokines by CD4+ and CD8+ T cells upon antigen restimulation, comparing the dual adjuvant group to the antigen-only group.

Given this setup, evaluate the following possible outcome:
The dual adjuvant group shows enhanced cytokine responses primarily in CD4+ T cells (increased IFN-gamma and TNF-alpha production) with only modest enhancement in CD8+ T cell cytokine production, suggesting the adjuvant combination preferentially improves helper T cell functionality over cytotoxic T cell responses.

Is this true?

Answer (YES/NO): NO